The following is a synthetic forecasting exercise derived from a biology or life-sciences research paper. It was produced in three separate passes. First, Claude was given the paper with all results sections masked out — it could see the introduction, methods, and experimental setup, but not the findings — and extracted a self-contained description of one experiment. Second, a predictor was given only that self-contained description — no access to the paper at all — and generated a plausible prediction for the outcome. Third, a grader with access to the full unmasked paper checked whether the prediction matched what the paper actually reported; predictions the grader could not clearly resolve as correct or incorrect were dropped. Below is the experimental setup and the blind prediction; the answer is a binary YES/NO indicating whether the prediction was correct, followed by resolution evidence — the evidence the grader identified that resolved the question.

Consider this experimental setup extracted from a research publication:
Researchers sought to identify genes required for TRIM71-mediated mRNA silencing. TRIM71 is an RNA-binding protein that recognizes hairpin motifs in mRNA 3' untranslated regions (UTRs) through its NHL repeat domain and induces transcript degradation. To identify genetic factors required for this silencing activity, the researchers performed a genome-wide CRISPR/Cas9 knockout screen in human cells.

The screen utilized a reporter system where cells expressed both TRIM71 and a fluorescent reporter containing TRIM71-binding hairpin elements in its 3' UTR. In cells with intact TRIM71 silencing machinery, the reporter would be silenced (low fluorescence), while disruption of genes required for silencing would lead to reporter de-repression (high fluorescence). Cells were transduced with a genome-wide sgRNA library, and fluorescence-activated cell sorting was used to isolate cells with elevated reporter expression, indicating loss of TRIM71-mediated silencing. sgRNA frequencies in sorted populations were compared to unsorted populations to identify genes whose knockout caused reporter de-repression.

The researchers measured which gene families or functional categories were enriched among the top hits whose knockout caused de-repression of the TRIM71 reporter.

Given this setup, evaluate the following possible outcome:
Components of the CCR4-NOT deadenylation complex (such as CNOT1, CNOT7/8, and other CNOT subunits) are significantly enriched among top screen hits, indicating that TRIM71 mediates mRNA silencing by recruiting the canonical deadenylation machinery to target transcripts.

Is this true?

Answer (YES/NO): NO